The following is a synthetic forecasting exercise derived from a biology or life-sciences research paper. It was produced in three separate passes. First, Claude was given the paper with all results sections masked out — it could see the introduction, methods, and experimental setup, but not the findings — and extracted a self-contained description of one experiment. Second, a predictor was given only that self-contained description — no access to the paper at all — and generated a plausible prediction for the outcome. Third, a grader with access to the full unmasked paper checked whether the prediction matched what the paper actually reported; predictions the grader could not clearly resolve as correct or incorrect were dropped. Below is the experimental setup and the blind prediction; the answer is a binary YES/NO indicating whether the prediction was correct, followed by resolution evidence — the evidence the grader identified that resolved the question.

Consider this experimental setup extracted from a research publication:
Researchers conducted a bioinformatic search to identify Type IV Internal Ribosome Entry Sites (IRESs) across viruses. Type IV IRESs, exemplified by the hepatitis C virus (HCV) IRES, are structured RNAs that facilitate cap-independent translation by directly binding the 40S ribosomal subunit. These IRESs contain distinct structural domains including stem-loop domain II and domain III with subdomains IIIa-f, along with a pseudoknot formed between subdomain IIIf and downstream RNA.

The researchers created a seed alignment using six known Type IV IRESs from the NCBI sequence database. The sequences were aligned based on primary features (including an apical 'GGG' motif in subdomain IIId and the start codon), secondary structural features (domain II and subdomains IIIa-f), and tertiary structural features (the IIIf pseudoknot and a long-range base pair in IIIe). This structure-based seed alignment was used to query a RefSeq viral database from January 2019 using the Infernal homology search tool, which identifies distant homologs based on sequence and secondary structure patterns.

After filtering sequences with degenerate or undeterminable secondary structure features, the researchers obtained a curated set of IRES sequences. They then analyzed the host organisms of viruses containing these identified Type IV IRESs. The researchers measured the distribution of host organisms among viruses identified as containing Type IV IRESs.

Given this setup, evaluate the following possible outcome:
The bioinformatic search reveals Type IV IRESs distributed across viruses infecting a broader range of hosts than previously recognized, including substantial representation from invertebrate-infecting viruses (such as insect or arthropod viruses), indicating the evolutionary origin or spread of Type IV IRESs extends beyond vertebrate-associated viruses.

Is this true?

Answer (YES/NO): NO